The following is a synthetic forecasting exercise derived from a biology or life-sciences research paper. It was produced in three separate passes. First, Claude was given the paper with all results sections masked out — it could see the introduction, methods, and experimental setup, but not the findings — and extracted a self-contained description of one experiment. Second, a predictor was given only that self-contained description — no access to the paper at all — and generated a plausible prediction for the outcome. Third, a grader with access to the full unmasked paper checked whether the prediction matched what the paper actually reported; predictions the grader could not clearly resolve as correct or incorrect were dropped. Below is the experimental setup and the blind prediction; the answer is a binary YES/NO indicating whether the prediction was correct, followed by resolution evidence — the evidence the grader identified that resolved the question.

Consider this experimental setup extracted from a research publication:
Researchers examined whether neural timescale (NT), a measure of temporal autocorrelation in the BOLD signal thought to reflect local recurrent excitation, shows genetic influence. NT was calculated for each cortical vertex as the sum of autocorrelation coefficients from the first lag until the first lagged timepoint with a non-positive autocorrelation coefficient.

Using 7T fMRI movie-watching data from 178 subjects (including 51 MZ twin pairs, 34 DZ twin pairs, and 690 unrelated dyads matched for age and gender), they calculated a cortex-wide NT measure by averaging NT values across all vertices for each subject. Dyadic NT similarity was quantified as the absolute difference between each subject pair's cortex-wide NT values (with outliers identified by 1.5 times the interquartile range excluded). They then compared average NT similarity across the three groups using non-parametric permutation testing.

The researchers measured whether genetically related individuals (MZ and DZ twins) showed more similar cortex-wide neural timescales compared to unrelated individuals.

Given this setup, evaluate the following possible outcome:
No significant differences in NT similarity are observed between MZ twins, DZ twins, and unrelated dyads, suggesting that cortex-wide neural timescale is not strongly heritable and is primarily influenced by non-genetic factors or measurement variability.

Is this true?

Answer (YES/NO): NO